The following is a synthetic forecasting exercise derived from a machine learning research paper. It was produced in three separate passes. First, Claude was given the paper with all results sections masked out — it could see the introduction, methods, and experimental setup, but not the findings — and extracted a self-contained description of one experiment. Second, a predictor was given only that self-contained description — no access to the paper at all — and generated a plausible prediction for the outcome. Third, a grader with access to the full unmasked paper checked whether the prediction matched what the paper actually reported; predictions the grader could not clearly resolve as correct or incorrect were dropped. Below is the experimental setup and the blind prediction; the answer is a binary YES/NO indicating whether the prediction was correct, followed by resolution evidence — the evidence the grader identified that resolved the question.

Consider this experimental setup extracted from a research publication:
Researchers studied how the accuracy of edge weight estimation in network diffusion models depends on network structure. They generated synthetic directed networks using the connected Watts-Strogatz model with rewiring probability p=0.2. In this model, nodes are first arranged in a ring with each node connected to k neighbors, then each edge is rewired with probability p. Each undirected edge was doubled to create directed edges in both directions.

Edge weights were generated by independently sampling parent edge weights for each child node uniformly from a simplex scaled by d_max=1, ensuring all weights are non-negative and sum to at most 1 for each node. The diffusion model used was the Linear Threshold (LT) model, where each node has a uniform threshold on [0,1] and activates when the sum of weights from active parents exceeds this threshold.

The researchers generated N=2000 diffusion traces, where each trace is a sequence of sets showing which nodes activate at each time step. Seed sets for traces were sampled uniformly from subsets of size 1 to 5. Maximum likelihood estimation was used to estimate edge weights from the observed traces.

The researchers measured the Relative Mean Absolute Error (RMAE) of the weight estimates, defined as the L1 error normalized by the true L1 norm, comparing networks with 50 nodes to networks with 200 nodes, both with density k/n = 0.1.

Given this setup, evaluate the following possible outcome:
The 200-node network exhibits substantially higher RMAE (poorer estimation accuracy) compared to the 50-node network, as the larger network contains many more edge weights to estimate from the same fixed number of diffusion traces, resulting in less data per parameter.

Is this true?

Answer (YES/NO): YES